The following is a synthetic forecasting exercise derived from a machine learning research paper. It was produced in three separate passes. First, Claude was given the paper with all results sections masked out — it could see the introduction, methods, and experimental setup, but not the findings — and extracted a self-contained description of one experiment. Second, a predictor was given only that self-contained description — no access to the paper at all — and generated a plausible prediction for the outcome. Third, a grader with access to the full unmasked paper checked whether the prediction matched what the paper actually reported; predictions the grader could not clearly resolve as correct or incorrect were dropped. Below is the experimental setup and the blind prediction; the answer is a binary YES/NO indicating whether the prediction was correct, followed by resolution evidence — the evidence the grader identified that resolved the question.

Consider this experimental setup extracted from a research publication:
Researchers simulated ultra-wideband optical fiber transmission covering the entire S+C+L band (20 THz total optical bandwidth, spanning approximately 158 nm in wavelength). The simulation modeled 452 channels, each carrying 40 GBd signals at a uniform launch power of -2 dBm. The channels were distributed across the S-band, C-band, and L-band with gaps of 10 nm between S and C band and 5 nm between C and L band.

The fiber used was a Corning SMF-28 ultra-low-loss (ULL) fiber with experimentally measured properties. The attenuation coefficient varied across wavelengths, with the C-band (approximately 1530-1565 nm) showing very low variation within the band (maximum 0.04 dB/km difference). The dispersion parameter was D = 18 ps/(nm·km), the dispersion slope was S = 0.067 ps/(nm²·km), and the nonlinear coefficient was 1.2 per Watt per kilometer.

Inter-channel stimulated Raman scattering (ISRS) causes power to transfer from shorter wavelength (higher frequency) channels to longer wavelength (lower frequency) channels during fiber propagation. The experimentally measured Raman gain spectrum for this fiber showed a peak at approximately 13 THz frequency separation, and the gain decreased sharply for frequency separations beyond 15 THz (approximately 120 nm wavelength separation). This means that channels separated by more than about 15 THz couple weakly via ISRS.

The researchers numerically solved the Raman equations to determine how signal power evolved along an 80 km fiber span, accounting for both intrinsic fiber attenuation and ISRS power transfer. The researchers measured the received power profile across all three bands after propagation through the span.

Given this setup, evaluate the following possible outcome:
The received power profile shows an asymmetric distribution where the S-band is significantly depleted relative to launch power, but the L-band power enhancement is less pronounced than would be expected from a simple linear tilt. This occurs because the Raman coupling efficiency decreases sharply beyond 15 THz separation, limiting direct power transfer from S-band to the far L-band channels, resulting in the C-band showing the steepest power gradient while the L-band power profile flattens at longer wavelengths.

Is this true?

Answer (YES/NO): YES